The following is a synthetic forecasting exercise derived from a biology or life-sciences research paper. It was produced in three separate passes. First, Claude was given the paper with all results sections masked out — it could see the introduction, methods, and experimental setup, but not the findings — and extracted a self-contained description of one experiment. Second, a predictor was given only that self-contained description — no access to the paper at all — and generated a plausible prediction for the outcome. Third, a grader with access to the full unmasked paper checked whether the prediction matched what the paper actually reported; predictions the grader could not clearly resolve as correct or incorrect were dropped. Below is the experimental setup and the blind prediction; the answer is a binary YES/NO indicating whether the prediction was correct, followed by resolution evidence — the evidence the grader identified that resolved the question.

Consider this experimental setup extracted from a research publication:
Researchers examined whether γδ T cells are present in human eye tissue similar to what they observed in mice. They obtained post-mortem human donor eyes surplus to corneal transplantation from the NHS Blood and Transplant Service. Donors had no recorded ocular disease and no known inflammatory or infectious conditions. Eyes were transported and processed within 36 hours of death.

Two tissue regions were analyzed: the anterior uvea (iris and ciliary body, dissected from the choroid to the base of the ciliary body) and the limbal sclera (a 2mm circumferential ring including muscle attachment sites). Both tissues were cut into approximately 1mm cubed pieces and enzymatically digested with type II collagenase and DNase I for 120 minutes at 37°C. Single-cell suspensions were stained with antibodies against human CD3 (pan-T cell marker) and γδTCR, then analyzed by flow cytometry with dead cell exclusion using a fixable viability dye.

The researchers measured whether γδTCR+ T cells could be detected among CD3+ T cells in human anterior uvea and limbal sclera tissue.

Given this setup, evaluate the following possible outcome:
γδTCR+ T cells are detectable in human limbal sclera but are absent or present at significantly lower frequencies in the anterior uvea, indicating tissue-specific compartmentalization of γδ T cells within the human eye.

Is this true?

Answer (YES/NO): NO